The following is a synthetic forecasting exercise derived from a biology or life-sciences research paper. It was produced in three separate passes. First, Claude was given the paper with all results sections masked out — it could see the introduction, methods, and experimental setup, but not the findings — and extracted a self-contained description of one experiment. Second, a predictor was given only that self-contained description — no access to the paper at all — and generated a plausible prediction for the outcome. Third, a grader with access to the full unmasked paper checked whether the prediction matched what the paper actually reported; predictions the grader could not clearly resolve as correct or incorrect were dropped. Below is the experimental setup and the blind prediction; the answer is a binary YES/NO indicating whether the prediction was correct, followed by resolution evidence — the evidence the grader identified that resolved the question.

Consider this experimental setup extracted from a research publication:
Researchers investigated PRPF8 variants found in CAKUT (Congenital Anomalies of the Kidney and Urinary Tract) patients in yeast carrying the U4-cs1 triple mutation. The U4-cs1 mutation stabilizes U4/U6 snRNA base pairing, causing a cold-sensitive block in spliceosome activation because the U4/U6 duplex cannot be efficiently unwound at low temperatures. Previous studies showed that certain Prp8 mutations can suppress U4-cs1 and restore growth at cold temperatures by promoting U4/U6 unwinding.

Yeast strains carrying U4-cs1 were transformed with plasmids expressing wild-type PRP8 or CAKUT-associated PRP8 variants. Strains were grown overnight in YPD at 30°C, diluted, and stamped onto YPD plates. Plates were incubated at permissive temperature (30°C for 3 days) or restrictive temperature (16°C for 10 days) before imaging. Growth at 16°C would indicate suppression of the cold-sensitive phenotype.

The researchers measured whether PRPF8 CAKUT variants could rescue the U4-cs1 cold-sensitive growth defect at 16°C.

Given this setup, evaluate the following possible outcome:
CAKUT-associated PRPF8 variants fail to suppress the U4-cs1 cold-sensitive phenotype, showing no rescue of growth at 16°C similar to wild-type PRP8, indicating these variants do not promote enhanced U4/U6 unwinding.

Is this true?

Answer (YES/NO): YES